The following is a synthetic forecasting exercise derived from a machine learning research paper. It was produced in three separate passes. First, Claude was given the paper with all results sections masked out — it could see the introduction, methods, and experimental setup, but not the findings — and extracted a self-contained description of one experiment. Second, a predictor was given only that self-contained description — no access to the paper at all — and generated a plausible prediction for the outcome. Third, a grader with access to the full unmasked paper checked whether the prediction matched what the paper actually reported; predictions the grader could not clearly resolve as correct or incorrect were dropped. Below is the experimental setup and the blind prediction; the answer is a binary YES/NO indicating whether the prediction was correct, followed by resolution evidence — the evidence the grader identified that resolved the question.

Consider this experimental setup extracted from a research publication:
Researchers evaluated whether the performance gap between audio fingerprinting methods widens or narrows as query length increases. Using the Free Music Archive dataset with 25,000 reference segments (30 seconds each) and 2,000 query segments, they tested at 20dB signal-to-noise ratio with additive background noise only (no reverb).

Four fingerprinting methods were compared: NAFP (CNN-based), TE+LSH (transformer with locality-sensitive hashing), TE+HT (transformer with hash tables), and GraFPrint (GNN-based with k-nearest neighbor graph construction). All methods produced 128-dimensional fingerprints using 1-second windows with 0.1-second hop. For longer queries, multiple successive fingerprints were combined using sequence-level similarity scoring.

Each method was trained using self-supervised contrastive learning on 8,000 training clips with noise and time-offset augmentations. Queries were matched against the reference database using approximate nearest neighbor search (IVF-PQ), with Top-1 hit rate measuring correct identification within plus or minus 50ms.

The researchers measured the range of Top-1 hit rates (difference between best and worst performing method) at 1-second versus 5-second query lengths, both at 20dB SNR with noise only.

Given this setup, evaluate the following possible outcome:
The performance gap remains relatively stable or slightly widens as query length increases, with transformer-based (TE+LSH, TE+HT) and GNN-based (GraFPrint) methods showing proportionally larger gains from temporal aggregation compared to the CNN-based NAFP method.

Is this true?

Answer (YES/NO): NO